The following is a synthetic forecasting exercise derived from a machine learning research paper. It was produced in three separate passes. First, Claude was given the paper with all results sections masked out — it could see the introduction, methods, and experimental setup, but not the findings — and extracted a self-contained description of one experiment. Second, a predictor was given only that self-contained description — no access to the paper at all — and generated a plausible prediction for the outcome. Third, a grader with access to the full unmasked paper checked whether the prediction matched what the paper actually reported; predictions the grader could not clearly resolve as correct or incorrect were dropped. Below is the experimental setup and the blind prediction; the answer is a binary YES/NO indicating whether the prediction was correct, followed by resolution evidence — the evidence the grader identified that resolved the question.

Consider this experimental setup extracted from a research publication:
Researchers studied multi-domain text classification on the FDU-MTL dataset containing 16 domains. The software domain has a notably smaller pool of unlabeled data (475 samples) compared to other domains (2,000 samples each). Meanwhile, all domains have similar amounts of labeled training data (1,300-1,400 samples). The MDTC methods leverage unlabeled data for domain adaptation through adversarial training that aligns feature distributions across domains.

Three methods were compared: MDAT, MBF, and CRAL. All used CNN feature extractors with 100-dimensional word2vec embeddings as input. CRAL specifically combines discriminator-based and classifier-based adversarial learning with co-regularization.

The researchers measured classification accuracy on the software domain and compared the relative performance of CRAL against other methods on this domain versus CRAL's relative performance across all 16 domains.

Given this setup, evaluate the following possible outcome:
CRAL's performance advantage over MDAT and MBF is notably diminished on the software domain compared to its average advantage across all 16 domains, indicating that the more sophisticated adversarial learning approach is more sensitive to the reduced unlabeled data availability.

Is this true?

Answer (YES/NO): YES